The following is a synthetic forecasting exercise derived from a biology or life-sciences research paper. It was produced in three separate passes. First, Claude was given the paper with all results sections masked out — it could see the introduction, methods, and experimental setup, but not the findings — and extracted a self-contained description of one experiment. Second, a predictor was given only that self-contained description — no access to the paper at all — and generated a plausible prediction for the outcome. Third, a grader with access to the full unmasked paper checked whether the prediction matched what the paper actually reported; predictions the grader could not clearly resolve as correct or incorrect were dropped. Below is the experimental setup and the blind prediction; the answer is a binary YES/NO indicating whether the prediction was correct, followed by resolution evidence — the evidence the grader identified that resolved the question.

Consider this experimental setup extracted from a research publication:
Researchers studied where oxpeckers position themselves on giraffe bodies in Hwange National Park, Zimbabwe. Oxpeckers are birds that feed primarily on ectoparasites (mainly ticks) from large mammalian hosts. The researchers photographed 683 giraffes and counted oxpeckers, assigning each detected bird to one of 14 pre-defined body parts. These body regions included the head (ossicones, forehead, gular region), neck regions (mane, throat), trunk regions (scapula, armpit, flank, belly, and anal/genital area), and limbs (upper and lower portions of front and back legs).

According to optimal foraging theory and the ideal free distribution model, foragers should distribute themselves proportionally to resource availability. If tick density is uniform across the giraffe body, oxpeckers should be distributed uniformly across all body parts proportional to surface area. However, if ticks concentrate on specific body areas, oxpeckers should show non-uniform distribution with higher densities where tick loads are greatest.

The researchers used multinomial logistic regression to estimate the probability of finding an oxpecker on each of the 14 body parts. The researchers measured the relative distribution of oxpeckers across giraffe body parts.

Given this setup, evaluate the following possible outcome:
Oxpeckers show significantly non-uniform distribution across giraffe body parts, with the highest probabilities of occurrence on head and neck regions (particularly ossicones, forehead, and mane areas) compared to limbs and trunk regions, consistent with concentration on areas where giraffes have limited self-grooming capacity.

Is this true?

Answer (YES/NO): NO